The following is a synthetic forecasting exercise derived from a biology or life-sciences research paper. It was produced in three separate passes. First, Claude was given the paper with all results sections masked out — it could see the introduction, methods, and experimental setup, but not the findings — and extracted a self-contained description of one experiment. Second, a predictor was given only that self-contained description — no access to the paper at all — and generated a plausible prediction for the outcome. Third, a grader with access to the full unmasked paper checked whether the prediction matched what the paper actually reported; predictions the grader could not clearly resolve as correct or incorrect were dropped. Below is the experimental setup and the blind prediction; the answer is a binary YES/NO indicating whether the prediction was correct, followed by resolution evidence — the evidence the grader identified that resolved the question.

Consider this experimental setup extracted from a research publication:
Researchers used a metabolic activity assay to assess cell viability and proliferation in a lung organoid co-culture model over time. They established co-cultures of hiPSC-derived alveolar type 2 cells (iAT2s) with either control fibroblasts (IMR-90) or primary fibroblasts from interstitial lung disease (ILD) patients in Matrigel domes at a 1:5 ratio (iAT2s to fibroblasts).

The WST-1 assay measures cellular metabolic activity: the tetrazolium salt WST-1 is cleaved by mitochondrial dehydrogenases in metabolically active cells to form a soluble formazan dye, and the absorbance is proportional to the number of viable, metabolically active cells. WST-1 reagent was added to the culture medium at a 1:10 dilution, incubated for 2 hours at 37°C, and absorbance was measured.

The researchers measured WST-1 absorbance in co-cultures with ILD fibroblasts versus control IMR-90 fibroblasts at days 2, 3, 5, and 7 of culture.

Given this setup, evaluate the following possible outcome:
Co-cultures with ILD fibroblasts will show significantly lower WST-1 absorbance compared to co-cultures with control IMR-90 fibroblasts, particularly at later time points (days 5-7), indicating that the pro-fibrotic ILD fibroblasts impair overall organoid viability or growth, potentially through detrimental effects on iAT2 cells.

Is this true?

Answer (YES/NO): NO